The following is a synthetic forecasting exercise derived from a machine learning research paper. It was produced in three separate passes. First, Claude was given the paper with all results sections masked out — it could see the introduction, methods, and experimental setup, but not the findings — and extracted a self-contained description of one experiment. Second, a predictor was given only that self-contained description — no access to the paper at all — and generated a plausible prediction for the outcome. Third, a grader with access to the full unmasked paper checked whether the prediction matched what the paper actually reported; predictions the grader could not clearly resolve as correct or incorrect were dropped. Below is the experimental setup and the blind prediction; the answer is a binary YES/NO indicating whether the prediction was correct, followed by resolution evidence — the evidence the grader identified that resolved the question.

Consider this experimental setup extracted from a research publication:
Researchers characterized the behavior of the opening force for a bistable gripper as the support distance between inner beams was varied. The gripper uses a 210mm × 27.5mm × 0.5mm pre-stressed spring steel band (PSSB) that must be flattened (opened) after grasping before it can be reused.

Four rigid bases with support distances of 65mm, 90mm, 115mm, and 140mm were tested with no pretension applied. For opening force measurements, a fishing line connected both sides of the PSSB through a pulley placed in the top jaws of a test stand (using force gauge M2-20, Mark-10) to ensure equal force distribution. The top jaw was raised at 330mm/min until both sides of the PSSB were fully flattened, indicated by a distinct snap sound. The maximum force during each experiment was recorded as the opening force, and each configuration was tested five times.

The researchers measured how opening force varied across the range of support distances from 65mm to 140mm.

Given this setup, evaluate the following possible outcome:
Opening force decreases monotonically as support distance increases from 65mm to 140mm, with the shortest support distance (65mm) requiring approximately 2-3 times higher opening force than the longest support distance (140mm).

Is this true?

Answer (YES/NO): NO